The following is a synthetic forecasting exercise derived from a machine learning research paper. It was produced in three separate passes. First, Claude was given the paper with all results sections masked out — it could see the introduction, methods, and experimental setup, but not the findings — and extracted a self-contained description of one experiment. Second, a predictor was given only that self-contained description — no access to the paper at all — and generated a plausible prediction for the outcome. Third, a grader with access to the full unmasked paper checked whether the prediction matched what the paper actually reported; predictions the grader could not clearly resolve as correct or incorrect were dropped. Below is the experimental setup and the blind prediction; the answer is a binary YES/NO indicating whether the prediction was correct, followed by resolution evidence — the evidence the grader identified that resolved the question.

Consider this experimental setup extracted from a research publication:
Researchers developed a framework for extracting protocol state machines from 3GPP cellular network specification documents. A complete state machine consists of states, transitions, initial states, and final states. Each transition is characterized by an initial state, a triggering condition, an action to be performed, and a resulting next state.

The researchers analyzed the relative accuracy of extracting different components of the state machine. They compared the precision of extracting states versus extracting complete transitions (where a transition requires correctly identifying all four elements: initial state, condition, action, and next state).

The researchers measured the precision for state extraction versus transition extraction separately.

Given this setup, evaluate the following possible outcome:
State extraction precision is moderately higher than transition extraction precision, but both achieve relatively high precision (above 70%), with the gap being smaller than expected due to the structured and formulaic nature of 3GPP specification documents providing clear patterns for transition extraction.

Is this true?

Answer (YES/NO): NO